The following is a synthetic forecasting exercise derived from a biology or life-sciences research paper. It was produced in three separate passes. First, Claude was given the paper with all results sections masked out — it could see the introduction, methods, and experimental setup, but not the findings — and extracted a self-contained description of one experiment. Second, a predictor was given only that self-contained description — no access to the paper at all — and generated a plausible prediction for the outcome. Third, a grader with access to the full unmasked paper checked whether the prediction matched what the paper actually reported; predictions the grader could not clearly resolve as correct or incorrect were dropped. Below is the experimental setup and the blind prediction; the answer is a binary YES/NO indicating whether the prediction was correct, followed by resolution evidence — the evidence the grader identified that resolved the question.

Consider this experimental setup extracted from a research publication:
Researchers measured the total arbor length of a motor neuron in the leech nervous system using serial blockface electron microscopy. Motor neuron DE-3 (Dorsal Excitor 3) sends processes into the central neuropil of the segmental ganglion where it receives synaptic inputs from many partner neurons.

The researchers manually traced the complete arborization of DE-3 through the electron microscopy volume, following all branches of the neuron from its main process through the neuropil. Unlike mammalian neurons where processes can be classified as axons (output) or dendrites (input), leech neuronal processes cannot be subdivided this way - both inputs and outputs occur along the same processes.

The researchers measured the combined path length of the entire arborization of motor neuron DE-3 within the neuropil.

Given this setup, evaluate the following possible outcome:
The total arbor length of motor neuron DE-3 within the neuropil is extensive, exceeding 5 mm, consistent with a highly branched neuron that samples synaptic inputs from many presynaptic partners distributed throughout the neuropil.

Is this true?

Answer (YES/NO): YES